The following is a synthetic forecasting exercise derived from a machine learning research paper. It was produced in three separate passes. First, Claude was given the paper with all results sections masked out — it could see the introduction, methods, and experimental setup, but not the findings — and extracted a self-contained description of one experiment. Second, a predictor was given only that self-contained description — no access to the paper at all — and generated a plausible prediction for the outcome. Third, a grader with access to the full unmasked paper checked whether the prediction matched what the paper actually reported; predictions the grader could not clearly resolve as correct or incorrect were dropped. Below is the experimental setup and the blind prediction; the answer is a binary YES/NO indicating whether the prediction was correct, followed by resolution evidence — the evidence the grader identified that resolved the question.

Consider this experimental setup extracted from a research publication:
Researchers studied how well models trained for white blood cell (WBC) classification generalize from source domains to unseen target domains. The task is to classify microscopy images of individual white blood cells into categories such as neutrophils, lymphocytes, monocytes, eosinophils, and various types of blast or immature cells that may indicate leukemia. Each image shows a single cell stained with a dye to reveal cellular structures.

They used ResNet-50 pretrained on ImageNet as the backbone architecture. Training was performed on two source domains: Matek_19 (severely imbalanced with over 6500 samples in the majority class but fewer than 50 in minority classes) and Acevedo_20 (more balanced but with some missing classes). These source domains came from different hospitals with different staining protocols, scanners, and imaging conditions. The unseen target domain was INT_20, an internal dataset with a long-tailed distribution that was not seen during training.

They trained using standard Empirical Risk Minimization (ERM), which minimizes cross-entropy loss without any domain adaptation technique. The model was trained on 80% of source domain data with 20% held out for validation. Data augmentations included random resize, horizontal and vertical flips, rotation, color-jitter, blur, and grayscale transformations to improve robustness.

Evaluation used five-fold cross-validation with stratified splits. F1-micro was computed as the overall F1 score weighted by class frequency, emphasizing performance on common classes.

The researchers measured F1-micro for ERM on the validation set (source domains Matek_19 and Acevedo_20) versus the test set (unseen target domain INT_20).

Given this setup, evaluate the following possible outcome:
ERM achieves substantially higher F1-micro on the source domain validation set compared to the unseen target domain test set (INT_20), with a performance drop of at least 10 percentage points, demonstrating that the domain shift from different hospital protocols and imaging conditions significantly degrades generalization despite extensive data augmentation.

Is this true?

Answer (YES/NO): YES